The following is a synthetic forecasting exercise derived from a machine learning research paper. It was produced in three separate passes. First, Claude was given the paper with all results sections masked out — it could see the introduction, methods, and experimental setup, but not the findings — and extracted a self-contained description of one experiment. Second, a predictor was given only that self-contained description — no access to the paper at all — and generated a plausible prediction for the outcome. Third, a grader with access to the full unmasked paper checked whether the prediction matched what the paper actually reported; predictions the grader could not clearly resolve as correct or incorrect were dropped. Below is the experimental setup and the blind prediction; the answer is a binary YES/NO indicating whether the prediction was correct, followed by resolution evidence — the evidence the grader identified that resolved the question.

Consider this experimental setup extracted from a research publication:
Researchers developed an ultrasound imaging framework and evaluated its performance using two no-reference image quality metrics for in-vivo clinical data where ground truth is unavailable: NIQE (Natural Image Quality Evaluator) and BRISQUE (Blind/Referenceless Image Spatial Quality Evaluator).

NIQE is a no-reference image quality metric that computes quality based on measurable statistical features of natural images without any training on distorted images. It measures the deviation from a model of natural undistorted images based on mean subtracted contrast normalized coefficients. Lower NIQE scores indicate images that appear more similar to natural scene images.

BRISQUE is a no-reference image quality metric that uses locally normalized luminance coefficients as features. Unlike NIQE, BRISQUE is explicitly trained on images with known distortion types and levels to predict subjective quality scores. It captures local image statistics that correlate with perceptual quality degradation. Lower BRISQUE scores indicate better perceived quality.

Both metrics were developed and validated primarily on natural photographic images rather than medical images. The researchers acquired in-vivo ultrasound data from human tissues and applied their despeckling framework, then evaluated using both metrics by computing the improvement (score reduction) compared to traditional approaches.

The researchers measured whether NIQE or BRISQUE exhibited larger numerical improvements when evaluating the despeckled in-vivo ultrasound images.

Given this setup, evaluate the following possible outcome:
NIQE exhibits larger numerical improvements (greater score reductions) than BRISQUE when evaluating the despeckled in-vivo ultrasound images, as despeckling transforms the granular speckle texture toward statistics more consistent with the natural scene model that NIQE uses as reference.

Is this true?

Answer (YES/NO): NO